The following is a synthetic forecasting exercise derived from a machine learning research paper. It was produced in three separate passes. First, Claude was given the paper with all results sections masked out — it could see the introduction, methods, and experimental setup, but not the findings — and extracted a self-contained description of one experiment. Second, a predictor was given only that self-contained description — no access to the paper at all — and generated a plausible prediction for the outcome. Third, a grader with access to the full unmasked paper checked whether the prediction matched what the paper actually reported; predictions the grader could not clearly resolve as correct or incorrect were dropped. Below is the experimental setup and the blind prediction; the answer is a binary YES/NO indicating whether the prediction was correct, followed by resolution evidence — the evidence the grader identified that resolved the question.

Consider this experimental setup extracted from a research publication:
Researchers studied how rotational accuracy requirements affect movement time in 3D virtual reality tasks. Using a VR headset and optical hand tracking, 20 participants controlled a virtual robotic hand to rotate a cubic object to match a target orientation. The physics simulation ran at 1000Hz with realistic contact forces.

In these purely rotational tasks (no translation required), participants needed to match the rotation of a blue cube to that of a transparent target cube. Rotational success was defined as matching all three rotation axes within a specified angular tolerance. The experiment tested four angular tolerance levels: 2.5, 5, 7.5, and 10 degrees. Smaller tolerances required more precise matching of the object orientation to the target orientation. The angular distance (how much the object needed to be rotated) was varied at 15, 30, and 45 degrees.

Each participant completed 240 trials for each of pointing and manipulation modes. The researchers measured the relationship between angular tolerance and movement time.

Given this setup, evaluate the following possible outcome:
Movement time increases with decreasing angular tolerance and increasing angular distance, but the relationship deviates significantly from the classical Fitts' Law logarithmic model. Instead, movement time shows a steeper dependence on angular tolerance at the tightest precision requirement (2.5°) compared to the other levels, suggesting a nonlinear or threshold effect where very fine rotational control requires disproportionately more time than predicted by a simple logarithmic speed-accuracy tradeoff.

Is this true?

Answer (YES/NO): YES